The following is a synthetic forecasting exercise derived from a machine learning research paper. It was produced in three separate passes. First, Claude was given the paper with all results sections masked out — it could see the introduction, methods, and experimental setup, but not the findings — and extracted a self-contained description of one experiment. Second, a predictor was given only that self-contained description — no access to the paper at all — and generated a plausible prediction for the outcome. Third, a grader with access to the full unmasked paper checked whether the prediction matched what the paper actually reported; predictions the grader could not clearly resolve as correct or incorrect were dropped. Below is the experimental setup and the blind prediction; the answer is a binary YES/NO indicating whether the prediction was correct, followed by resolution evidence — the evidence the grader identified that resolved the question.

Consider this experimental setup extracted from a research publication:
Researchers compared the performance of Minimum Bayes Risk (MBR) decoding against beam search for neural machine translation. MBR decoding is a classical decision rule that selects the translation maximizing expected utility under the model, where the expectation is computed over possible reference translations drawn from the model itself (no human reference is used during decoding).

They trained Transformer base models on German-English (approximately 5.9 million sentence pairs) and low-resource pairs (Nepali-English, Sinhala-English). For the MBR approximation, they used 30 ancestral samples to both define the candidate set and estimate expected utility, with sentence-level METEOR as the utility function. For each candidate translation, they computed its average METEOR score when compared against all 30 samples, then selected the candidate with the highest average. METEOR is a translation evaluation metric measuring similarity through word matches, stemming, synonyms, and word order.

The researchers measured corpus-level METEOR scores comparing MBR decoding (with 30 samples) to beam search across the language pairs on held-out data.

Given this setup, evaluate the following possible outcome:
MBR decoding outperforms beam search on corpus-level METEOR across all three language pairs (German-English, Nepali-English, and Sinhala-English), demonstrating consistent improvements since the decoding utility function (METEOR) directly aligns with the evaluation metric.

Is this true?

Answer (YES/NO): NO